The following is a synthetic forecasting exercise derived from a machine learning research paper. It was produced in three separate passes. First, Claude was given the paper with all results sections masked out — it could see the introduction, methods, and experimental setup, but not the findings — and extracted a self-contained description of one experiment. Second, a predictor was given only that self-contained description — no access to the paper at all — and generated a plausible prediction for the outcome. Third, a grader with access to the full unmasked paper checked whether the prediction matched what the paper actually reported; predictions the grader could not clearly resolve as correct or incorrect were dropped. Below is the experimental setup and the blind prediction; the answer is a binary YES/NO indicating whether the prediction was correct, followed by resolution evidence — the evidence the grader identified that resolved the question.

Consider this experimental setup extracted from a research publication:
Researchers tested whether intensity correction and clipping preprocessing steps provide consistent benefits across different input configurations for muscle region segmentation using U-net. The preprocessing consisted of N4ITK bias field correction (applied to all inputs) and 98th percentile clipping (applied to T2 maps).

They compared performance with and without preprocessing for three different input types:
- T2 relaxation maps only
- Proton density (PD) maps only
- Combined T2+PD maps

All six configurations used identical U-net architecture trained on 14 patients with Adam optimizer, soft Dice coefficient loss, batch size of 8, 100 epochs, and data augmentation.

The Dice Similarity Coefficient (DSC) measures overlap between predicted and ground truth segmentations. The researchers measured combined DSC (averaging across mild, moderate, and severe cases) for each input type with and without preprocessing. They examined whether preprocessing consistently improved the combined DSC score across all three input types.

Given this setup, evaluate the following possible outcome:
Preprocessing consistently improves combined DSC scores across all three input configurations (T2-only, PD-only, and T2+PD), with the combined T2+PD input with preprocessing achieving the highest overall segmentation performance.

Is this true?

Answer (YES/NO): NO